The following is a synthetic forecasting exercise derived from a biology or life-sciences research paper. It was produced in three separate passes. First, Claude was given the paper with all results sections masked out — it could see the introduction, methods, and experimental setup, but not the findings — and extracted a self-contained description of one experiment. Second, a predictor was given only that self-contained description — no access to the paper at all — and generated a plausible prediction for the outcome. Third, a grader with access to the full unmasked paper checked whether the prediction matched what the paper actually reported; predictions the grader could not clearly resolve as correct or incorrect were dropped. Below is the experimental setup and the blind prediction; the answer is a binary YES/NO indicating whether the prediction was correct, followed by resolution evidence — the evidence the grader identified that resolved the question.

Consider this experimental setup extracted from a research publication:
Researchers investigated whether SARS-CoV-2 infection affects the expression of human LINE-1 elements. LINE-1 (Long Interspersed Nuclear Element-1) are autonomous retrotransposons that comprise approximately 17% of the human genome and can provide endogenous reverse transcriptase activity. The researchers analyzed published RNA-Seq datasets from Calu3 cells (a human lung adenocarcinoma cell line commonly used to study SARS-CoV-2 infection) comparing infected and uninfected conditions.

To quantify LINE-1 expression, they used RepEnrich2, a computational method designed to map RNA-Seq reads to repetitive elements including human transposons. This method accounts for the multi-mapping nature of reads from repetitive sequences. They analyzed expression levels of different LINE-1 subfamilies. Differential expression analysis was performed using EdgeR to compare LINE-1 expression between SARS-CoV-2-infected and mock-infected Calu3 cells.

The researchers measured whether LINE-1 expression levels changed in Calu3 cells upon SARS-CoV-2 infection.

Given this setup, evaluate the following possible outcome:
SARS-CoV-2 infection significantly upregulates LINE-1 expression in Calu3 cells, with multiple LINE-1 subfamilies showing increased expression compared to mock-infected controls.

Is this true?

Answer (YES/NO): YES